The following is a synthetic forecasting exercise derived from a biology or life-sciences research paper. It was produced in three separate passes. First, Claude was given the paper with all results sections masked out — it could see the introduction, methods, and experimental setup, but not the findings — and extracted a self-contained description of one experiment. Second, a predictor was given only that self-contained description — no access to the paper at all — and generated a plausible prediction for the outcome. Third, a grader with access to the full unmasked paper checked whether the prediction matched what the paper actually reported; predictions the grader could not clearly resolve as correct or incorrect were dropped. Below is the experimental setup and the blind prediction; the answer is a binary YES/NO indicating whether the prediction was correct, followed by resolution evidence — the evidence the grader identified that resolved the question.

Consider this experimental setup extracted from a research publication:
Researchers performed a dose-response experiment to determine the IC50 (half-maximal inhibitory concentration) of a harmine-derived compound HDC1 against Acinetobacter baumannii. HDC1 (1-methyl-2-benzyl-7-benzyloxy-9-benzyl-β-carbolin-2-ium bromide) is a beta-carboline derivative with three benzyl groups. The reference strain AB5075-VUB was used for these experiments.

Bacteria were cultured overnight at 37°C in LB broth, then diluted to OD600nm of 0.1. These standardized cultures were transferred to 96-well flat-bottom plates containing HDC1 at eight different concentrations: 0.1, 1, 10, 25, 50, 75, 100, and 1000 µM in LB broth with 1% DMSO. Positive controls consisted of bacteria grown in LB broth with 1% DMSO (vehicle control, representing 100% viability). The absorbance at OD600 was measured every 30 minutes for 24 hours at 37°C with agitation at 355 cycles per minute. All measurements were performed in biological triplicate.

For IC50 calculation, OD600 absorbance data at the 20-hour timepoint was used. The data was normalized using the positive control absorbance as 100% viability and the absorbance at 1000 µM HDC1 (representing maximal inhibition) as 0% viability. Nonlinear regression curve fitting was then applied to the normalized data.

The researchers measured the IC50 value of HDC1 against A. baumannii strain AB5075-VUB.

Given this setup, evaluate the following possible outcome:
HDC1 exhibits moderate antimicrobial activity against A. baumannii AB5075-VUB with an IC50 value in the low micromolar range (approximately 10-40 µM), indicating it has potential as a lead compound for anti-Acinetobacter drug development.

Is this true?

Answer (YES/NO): NO